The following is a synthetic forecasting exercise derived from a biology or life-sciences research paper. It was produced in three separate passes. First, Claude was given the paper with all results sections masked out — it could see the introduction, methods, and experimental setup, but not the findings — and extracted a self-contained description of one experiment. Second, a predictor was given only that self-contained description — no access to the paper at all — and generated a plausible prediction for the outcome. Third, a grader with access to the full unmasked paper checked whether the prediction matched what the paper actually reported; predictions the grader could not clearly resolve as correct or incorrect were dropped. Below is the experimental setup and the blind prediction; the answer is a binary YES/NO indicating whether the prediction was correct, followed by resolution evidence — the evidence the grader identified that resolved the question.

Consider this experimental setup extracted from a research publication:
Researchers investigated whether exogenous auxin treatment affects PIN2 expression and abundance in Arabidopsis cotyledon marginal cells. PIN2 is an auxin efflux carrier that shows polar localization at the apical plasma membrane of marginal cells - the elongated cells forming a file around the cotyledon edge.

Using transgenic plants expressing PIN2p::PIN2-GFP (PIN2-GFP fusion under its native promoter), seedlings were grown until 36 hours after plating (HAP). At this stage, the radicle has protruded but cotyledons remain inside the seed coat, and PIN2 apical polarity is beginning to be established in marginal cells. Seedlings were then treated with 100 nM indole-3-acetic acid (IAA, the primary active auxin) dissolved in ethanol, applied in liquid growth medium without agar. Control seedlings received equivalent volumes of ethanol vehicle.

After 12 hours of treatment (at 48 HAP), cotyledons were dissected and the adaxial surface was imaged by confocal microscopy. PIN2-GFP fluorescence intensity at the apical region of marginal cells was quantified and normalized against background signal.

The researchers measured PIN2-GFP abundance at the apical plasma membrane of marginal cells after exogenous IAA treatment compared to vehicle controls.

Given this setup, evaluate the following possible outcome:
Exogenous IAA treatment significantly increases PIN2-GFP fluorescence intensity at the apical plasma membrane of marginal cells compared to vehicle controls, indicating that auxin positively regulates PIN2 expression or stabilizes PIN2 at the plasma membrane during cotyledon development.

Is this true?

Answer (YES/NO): YES